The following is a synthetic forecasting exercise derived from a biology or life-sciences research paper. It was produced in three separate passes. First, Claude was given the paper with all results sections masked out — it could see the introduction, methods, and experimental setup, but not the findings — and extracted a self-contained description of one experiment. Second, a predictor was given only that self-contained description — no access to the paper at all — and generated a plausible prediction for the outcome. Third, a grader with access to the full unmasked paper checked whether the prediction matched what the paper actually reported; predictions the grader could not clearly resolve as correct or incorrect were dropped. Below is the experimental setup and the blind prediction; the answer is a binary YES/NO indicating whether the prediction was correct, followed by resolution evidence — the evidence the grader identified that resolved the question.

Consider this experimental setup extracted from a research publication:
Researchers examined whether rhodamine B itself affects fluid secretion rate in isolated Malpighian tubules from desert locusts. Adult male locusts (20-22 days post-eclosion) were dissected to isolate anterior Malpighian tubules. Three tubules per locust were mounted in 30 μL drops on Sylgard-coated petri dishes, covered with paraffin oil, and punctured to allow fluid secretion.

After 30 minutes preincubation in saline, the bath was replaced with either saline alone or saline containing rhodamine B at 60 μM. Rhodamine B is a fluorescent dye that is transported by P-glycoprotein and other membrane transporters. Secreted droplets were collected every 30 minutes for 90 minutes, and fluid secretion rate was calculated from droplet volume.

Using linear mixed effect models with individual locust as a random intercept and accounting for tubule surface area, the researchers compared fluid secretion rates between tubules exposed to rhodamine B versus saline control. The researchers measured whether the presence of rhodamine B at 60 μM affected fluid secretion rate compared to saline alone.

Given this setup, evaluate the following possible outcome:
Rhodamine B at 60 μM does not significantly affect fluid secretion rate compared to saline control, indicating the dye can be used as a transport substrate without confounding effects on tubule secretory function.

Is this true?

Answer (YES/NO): YES